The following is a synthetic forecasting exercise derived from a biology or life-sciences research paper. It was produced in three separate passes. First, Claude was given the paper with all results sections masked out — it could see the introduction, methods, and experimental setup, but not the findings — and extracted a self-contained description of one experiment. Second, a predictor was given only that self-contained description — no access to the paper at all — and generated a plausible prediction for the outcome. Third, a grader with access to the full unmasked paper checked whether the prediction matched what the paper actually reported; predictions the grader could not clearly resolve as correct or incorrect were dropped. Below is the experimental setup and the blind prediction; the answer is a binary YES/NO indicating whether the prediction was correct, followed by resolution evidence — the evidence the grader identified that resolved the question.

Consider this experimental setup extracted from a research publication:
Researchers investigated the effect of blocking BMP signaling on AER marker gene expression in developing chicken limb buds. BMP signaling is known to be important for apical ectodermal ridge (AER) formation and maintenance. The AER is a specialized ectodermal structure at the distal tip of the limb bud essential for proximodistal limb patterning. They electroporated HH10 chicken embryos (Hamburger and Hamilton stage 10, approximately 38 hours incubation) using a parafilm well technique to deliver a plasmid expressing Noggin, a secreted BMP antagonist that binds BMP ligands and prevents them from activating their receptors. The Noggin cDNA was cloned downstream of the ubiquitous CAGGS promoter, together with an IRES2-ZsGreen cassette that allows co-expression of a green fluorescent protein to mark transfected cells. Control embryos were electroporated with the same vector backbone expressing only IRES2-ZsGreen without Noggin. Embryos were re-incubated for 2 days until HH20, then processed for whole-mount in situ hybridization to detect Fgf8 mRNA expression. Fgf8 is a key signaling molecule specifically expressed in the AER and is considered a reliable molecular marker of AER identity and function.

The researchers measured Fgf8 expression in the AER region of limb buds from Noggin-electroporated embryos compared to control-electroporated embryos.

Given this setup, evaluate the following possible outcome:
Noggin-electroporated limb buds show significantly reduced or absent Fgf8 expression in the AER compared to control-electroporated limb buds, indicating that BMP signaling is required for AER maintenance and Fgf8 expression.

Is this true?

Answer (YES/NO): YES